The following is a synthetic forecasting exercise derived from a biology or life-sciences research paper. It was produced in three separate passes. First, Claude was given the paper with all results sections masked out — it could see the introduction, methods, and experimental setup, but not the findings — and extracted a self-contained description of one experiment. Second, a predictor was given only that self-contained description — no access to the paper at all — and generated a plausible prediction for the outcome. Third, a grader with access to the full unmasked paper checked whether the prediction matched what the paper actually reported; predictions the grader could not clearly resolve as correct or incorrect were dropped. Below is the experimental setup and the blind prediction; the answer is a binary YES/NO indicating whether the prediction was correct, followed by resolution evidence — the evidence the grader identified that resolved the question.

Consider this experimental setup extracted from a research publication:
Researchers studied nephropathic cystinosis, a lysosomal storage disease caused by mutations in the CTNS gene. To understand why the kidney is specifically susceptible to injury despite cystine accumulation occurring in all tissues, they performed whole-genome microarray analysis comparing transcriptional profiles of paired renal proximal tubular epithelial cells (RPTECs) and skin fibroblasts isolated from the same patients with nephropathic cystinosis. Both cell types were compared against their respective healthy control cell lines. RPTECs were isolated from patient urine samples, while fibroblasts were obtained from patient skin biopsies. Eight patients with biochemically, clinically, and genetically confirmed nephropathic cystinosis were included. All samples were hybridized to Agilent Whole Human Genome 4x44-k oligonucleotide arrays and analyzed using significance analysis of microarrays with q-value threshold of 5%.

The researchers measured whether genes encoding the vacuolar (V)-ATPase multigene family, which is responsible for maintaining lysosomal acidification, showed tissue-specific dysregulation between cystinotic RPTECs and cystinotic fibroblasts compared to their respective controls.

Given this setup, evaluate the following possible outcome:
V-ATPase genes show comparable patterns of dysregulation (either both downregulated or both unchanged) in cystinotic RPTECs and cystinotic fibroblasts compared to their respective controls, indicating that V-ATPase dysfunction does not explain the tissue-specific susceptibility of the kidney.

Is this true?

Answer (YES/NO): NO